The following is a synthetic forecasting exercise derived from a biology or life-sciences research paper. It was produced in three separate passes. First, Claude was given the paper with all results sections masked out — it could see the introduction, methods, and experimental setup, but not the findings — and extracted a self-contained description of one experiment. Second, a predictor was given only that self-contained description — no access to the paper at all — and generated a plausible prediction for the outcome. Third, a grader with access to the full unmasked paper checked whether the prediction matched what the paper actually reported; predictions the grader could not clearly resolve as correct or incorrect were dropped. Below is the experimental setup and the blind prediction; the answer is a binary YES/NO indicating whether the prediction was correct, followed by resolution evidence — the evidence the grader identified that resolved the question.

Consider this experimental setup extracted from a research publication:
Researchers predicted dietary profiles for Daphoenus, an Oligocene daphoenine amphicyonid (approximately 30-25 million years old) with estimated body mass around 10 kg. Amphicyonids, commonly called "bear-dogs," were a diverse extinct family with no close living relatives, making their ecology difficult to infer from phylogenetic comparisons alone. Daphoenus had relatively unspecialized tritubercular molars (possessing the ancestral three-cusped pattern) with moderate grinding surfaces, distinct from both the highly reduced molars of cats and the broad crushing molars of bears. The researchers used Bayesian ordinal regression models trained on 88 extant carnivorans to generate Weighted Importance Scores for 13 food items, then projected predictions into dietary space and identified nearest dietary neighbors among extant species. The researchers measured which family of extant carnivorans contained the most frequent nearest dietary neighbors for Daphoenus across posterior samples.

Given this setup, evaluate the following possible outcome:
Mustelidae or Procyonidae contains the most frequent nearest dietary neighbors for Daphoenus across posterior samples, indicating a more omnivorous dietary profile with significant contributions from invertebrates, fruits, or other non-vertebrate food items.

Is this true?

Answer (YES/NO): NO